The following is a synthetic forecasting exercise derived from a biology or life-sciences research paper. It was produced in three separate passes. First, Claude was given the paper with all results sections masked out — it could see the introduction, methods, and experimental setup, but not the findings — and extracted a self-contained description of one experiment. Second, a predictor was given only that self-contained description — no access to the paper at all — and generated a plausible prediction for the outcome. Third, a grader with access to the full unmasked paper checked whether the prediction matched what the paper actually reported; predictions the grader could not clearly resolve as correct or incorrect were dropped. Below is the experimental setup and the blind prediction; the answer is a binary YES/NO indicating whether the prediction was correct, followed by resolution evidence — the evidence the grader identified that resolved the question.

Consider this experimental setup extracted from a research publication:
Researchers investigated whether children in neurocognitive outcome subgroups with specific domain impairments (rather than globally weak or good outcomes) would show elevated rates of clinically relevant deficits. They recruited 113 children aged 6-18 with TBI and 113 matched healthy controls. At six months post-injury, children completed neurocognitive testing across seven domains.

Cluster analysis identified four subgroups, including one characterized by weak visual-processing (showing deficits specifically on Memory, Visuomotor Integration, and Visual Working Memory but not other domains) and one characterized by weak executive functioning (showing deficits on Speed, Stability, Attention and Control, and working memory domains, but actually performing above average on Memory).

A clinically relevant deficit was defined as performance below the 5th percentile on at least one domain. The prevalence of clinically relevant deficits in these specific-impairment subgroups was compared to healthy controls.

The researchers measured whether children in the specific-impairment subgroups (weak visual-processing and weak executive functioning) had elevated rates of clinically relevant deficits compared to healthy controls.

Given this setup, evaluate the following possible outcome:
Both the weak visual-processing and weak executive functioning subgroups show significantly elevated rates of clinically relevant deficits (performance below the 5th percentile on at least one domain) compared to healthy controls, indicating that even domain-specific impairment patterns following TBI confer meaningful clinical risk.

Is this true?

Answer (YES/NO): NO